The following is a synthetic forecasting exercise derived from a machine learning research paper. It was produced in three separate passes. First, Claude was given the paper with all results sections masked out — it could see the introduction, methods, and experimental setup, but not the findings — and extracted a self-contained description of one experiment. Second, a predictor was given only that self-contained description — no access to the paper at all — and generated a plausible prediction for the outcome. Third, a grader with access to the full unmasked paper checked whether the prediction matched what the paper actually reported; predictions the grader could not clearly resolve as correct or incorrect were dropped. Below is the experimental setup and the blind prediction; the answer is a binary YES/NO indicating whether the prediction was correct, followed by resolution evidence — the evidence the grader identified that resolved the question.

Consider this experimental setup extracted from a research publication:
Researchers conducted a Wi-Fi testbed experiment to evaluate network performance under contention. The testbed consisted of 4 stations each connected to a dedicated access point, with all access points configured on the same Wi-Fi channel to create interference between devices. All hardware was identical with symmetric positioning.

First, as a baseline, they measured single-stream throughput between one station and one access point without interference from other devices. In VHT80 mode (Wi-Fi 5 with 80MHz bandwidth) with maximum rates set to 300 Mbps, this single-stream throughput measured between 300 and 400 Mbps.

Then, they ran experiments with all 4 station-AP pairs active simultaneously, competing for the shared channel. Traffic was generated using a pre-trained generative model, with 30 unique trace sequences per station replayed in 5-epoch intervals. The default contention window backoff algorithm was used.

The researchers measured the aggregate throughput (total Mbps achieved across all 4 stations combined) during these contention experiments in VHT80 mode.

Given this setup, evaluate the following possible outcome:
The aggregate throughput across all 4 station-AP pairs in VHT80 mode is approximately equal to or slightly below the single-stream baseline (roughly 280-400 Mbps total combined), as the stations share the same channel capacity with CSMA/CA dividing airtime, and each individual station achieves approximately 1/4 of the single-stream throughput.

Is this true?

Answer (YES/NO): NO